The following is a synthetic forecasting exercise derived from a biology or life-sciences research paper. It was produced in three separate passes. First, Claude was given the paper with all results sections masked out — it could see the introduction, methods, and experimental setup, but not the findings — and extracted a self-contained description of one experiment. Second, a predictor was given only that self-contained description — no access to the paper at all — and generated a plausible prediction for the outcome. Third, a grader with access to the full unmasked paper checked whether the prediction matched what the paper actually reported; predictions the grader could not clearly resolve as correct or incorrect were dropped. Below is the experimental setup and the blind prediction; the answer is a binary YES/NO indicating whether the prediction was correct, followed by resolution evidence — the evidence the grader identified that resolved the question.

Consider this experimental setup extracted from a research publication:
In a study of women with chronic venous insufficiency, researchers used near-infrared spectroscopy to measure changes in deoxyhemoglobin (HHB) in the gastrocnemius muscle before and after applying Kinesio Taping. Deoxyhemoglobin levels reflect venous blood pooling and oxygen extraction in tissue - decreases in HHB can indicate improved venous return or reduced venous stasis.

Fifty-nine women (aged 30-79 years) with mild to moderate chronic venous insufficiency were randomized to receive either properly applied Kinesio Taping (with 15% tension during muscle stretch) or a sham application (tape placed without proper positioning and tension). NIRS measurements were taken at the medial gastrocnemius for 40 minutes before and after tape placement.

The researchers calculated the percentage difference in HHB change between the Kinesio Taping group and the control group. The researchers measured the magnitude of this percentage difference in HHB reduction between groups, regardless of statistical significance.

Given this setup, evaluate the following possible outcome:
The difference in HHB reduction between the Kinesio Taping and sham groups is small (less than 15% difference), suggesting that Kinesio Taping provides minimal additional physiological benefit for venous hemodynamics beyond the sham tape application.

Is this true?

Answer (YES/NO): NO